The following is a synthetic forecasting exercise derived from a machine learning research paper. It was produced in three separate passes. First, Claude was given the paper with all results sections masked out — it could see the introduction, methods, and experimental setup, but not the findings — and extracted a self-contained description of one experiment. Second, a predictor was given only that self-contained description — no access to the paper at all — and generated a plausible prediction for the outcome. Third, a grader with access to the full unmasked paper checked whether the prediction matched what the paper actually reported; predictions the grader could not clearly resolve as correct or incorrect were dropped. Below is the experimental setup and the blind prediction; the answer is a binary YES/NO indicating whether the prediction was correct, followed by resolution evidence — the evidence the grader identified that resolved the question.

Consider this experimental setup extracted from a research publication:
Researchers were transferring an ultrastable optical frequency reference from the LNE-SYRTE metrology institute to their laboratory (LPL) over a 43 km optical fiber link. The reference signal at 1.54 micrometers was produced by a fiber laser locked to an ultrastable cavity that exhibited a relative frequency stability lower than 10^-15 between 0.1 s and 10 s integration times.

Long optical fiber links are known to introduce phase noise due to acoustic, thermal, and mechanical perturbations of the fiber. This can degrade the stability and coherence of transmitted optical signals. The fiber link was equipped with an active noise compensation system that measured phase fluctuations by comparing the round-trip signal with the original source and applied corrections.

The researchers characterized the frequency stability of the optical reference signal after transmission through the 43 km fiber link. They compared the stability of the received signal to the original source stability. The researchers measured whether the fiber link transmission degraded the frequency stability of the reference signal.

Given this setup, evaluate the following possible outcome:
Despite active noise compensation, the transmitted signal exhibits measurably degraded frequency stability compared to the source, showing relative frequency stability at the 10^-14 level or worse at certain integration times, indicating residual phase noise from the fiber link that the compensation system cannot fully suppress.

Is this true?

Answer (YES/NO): NO